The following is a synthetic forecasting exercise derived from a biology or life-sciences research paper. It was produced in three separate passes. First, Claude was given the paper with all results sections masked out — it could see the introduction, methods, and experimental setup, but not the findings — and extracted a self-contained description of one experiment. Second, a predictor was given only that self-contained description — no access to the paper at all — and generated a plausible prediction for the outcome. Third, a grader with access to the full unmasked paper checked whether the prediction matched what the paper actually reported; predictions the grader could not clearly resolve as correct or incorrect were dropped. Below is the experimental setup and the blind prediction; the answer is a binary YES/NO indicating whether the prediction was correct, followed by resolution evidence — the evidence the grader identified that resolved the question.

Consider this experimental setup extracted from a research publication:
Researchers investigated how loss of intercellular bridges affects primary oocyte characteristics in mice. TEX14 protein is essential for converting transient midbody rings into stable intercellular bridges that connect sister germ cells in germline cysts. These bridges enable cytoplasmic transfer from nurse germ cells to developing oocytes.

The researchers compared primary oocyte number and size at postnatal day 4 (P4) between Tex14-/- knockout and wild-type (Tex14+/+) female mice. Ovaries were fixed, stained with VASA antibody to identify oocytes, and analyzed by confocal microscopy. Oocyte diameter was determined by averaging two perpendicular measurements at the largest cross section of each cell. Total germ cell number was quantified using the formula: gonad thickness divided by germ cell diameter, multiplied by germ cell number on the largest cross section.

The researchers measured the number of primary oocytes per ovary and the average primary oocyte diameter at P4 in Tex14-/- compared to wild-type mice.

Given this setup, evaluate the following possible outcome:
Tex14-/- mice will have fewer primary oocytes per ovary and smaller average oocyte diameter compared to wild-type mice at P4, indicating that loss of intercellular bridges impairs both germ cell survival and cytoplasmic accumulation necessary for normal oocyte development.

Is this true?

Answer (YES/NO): NO